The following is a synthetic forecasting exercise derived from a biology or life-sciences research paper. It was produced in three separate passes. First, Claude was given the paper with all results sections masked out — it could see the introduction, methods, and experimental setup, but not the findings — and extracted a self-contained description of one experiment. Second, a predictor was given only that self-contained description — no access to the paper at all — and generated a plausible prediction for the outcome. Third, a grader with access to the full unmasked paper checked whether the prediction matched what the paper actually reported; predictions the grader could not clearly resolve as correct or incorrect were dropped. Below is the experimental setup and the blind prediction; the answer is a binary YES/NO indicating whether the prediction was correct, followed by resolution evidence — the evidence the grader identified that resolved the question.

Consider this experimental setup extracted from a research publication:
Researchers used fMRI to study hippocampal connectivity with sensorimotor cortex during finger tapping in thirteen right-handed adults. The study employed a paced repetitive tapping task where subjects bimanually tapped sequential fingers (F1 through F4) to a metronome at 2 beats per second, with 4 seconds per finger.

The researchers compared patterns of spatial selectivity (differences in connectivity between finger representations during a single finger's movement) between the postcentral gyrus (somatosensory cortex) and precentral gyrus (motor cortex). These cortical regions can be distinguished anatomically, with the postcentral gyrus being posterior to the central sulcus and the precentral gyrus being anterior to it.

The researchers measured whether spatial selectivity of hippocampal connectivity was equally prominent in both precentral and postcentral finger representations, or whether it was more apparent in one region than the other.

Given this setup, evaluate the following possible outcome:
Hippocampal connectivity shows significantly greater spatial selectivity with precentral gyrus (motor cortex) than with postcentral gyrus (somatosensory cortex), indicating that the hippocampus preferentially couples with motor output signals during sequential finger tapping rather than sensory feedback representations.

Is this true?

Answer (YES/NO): NO